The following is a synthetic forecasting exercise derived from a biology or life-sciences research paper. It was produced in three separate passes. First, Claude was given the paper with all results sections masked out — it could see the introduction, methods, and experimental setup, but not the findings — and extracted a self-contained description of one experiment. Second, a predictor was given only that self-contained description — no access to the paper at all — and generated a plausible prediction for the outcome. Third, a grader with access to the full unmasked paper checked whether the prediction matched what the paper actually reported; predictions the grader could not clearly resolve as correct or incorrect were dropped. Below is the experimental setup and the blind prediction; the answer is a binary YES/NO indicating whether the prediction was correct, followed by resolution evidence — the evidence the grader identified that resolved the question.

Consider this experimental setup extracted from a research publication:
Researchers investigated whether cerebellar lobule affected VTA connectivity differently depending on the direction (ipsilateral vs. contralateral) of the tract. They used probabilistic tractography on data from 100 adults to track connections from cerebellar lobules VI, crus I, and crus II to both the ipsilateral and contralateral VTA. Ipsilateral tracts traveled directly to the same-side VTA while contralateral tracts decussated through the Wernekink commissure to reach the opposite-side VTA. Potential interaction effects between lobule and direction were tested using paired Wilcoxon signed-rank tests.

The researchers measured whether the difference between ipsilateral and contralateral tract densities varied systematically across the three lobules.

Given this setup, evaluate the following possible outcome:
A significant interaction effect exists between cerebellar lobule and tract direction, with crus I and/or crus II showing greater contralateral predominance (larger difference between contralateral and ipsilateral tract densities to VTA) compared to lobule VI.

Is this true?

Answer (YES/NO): NO